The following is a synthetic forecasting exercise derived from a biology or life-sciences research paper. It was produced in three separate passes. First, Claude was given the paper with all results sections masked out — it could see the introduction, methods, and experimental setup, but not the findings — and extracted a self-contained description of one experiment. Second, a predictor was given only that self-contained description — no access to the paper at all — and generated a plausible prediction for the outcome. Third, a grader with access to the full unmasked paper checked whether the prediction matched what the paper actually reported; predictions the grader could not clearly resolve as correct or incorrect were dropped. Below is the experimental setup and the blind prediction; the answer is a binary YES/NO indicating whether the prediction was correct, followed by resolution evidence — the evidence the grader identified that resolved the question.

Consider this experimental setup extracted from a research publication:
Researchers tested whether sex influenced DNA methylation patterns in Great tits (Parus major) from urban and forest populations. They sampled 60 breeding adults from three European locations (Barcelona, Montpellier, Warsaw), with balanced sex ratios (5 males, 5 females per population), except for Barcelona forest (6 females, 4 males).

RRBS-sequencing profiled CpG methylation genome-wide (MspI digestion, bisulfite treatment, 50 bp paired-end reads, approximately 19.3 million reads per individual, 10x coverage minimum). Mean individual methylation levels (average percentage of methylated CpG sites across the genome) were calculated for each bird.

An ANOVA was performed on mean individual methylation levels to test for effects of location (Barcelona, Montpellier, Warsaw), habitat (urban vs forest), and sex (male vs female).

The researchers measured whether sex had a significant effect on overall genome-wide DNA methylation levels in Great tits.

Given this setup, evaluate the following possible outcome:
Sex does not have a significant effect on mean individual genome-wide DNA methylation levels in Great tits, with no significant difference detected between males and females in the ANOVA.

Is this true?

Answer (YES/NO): NO